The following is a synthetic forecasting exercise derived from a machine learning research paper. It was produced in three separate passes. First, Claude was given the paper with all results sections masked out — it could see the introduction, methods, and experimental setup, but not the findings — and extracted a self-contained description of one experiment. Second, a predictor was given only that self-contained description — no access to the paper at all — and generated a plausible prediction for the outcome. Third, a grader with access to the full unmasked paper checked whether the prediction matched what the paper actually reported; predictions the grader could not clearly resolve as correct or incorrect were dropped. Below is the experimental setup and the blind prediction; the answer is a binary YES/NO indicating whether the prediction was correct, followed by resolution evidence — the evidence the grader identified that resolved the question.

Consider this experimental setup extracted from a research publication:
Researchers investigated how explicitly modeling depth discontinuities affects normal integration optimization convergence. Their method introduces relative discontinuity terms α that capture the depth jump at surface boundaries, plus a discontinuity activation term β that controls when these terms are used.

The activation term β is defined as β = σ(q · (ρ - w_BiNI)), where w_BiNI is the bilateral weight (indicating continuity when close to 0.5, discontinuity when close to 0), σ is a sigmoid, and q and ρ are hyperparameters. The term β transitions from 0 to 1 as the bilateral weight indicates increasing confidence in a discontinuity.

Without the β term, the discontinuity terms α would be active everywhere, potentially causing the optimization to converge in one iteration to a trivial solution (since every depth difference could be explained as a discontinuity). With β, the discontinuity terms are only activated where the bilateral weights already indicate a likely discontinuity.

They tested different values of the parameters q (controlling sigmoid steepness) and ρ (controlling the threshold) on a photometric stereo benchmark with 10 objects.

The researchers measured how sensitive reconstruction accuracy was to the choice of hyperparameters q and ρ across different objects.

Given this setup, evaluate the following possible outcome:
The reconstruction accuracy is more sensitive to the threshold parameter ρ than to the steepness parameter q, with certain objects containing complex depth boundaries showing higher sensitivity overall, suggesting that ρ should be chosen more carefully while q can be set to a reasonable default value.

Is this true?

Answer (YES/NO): NO